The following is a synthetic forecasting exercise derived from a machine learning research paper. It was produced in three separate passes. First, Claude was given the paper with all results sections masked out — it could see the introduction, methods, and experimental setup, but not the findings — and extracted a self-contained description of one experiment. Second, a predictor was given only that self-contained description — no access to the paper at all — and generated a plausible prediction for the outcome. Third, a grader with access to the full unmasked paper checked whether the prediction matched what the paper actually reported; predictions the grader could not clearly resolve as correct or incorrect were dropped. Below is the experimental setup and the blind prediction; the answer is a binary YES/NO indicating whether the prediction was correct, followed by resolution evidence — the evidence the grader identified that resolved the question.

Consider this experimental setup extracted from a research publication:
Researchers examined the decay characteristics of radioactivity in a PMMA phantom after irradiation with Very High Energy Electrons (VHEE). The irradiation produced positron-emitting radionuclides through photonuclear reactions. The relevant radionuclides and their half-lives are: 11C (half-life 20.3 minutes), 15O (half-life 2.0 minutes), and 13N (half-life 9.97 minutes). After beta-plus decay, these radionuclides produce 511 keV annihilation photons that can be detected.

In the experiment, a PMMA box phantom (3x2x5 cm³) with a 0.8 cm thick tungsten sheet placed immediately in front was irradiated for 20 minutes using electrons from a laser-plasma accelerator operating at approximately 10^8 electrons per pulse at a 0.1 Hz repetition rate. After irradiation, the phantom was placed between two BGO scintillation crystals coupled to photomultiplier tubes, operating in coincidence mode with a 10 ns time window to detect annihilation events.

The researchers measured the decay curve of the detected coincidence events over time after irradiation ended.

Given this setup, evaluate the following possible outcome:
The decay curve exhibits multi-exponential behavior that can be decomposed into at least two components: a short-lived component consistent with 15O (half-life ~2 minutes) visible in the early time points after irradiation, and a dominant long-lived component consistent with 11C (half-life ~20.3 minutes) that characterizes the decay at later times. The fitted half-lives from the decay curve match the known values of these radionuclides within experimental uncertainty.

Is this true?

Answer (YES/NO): NO